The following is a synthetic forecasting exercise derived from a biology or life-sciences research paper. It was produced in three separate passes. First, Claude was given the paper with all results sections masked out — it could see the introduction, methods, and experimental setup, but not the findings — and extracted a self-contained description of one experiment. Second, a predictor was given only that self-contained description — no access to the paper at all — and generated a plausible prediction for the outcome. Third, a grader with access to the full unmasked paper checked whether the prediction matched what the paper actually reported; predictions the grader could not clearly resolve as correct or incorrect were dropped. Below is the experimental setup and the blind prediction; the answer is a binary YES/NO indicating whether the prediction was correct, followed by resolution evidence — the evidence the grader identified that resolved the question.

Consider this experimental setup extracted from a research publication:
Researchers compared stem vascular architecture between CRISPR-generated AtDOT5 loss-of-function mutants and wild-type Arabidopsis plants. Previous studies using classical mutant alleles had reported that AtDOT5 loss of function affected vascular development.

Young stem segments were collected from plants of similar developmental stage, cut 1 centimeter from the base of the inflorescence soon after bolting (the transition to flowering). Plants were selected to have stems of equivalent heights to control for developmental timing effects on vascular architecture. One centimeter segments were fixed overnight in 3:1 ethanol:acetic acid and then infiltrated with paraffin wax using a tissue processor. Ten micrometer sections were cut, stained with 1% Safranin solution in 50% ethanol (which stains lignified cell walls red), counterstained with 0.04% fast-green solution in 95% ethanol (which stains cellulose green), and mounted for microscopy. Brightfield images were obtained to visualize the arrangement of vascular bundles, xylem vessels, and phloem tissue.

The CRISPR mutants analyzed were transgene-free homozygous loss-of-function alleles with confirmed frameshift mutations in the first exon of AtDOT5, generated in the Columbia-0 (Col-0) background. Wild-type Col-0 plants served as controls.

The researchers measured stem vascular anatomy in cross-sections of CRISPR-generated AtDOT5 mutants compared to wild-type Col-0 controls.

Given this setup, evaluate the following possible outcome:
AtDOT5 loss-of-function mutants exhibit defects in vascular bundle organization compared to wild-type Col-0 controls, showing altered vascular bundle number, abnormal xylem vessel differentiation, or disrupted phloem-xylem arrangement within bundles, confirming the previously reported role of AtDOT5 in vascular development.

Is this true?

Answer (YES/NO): NO